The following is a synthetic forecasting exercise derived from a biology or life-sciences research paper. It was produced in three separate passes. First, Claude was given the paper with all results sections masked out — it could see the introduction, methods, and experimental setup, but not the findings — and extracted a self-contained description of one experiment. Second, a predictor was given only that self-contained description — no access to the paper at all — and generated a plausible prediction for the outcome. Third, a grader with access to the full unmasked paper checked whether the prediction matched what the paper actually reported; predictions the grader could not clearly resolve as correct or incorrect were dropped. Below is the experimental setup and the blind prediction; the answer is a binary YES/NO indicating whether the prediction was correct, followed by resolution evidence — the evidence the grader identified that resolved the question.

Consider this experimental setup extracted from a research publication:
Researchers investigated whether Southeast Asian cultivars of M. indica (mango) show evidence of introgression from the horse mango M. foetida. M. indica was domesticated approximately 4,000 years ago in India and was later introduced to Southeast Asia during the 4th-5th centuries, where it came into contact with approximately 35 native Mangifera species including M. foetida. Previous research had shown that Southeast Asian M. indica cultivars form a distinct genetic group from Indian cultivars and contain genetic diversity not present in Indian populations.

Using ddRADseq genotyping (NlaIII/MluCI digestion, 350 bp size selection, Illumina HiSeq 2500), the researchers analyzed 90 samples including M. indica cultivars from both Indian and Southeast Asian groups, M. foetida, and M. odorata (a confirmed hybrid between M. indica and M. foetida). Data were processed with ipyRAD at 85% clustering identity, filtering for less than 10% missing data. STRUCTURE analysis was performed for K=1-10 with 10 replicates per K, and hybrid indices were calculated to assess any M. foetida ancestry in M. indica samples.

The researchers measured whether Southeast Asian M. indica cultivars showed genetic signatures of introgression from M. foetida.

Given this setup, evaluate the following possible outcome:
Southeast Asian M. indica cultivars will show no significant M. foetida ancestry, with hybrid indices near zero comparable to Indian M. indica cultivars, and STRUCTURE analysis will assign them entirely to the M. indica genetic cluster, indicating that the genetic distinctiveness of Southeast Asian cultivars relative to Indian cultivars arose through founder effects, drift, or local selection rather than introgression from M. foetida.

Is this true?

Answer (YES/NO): YES